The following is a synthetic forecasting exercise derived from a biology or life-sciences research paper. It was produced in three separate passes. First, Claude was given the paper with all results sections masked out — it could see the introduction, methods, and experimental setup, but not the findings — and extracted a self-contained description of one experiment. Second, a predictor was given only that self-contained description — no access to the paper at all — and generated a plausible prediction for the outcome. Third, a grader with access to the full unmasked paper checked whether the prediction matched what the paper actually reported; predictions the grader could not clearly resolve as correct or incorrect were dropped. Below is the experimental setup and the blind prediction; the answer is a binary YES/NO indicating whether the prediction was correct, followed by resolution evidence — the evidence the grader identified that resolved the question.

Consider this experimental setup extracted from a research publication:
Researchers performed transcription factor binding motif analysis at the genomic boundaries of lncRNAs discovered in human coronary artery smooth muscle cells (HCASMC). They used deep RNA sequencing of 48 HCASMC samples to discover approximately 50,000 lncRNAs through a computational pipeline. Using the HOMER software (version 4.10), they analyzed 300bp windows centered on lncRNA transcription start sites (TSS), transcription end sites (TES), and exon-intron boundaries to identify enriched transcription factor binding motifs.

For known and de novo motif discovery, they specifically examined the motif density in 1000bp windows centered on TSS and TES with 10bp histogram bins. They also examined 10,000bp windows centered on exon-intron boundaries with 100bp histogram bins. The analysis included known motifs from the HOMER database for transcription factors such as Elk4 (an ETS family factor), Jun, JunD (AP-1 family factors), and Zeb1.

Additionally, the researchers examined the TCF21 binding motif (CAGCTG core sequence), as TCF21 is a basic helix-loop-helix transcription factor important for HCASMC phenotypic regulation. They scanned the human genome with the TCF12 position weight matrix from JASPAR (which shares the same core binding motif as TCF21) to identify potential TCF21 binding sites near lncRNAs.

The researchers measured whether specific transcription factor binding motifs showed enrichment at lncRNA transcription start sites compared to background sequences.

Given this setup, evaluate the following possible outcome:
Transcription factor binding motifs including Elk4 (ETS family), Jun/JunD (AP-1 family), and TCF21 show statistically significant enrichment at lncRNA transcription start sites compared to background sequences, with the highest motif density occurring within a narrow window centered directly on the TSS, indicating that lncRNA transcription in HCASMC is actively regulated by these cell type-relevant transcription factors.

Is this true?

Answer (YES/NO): NO